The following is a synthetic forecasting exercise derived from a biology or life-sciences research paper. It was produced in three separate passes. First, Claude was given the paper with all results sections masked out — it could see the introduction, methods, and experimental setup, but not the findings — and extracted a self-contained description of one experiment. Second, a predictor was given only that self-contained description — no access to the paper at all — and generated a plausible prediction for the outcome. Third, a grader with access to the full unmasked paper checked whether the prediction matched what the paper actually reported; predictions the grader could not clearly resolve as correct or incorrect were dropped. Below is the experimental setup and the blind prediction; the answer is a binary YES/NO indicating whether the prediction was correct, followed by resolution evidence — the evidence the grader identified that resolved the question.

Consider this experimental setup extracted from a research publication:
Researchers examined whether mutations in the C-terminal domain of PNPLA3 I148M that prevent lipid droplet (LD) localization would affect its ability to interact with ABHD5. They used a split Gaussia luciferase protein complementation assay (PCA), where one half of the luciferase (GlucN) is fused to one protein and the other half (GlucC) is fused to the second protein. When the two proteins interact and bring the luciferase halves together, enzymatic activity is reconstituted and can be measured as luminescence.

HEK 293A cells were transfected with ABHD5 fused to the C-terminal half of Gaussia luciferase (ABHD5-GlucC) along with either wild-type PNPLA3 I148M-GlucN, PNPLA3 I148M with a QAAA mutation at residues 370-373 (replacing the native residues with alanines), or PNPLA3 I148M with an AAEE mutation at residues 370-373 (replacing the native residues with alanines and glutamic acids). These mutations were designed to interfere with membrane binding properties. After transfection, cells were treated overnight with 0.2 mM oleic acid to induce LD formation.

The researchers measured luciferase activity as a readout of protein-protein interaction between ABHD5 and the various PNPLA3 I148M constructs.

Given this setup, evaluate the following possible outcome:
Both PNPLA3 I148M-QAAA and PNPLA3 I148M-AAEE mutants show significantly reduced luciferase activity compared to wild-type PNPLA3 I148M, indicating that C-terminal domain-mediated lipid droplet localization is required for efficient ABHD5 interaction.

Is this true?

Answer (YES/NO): YES